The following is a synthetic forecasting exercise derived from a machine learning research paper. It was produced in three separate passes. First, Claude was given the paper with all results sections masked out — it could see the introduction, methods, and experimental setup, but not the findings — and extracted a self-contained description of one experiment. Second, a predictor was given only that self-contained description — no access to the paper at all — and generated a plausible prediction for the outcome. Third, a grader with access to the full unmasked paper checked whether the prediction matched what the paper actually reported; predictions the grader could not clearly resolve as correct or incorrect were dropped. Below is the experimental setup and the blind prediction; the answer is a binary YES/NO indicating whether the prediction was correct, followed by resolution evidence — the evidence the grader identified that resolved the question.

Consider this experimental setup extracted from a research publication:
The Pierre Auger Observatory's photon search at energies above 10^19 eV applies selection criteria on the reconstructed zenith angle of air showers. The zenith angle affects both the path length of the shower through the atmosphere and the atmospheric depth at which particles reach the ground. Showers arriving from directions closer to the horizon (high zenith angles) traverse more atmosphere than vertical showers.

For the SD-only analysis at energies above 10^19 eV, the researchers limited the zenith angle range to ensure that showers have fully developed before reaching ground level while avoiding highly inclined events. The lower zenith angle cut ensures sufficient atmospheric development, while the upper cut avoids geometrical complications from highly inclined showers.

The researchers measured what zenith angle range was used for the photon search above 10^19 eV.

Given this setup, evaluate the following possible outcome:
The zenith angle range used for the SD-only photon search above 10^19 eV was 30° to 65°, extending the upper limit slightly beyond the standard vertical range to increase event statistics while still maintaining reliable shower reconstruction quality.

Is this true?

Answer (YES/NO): NO